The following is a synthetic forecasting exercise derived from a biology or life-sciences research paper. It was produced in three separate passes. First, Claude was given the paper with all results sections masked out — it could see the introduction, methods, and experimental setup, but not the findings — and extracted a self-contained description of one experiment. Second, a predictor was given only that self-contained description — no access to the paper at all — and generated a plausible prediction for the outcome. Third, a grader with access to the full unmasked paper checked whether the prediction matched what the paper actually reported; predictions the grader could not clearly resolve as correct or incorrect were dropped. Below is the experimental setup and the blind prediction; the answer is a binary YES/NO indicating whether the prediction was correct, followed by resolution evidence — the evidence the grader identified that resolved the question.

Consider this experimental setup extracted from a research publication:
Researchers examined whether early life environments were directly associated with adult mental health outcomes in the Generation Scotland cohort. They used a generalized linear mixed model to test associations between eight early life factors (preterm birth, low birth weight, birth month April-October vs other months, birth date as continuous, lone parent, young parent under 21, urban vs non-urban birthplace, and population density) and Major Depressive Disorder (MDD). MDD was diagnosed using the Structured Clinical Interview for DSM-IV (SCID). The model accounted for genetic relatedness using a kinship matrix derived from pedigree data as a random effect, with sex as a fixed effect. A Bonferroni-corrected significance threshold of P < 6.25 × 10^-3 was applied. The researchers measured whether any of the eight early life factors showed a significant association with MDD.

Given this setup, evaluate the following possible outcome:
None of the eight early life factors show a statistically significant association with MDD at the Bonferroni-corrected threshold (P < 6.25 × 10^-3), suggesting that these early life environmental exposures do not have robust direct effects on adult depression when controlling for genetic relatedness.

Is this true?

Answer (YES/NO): YES